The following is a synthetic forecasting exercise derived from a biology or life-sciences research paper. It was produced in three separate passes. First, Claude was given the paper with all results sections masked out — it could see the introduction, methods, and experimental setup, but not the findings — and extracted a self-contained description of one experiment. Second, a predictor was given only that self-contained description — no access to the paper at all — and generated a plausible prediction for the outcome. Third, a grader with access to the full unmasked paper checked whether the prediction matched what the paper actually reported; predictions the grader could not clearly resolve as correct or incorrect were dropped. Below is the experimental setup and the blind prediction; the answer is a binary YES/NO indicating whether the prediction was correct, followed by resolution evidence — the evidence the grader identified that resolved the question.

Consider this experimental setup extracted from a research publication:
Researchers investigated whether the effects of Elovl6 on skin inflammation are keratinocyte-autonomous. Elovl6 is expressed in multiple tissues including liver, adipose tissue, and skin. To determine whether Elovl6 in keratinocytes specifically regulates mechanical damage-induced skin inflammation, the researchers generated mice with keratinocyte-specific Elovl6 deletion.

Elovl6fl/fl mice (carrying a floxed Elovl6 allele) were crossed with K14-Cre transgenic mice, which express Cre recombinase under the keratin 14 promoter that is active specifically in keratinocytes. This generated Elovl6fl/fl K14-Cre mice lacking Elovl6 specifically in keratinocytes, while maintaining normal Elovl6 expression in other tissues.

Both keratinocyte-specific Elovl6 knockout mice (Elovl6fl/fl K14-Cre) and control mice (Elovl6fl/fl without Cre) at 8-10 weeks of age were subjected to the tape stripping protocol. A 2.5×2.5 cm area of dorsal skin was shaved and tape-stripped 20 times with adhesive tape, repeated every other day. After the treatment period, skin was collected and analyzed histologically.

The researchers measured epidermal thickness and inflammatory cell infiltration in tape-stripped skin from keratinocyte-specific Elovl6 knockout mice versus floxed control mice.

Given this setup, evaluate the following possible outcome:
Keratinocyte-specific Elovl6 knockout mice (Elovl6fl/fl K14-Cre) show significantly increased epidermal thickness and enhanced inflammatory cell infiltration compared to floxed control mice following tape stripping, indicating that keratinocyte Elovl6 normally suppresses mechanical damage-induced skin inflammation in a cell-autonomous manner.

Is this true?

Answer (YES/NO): YES